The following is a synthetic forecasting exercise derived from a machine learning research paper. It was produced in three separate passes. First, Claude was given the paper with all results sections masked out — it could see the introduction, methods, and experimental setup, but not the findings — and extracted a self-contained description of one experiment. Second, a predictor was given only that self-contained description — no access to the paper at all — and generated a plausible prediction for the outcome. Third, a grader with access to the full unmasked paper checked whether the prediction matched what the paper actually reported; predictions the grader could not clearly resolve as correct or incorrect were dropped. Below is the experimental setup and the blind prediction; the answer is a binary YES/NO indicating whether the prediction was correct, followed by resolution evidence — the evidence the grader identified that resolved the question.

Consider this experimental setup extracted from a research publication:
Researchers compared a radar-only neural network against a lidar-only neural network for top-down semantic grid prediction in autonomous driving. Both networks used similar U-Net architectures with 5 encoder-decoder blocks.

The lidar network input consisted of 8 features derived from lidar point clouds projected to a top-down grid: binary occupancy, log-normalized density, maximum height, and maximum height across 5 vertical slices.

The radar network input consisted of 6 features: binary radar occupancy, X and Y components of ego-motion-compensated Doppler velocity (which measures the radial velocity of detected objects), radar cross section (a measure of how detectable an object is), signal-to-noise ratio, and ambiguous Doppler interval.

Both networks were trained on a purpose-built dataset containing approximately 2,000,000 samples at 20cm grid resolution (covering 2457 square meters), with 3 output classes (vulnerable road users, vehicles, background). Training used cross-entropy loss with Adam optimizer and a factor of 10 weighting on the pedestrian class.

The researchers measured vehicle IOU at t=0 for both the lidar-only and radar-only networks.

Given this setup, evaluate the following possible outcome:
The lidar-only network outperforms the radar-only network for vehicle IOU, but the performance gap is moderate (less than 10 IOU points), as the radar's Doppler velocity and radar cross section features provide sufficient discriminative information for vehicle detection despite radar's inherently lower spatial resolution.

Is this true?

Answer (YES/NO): NO